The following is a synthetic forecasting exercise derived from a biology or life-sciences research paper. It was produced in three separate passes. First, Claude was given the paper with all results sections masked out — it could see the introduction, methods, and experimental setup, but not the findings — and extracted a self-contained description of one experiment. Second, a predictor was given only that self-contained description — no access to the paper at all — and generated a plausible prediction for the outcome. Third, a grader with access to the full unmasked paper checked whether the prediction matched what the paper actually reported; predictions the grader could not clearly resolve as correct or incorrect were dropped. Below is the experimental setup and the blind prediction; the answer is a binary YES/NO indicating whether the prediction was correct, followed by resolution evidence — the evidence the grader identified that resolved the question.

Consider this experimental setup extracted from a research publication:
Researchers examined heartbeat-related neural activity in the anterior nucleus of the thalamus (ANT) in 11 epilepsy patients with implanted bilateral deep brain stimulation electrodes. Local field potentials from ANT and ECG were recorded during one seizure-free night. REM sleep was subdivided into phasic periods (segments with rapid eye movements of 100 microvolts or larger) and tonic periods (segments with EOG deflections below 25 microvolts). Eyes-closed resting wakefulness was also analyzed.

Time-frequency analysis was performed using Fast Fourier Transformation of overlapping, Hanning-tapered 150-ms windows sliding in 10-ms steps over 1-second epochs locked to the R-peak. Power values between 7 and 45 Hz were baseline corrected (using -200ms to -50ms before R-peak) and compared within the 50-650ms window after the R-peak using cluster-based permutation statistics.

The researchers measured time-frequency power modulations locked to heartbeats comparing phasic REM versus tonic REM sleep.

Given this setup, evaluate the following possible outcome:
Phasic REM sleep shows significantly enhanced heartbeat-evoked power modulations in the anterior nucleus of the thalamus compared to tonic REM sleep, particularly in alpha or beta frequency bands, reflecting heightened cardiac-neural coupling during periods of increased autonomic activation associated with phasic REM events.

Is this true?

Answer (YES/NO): NO